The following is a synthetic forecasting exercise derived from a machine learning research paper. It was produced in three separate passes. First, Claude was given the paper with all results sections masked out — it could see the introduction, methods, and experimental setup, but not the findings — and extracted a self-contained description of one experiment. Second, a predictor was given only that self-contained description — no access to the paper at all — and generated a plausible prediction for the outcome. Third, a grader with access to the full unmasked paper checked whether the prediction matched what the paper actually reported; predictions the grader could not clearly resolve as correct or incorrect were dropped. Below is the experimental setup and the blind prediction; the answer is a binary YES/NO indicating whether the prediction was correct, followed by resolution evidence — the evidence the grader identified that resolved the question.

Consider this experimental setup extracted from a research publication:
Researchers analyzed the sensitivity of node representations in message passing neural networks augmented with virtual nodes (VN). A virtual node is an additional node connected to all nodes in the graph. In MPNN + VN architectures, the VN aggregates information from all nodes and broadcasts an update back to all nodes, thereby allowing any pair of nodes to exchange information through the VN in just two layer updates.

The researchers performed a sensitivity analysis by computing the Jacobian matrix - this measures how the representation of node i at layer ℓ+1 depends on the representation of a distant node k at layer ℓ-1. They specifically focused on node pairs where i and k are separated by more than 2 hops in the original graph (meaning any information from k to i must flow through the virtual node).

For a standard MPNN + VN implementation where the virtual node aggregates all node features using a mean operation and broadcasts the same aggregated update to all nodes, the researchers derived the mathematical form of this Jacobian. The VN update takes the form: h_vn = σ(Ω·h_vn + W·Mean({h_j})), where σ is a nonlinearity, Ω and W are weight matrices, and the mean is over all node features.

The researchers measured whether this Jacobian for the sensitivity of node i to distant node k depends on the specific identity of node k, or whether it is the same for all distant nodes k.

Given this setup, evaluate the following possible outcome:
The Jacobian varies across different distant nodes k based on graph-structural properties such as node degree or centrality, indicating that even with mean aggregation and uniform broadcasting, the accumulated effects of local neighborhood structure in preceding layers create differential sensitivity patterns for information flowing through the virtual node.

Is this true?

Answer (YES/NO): NO